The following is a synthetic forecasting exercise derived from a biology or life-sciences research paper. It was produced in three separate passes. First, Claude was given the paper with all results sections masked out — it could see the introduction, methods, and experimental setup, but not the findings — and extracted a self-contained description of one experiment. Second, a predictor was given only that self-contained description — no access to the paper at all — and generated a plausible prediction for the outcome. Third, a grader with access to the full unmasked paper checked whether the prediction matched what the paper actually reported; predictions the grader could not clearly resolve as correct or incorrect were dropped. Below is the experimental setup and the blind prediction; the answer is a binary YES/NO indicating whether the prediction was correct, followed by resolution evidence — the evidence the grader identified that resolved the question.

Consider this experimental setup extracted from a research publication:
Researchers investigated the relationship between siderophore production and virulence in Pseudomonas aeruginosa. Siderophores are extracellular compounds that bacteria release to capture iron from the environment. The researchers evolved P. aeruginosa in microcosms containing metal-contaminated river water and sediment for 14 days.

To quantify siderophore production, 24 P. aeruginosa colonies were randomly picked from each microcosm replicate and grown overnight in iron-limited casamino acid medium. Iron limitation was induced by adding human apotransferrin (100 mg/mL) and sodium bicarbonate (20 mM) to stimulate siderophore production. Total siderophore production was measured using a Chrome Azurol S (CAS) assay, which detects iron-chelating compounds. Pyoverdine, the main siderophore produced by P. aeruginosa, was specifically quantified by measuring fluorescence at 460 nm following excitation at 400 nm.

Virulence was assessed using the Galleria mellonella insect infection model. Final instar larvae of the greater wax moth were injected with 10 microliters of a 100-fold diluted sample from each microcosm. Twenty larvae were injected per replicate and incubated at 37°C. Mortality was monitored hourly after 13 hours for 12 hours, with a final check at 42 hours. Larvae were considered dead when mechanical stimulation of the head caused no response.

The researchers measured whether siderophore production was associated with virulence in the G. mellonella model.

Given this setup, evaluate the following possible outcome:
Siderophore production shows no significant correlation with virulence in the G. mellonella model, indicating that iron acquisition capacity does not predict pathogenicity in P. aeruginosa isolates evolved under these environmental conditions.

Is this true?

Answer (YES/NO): NO